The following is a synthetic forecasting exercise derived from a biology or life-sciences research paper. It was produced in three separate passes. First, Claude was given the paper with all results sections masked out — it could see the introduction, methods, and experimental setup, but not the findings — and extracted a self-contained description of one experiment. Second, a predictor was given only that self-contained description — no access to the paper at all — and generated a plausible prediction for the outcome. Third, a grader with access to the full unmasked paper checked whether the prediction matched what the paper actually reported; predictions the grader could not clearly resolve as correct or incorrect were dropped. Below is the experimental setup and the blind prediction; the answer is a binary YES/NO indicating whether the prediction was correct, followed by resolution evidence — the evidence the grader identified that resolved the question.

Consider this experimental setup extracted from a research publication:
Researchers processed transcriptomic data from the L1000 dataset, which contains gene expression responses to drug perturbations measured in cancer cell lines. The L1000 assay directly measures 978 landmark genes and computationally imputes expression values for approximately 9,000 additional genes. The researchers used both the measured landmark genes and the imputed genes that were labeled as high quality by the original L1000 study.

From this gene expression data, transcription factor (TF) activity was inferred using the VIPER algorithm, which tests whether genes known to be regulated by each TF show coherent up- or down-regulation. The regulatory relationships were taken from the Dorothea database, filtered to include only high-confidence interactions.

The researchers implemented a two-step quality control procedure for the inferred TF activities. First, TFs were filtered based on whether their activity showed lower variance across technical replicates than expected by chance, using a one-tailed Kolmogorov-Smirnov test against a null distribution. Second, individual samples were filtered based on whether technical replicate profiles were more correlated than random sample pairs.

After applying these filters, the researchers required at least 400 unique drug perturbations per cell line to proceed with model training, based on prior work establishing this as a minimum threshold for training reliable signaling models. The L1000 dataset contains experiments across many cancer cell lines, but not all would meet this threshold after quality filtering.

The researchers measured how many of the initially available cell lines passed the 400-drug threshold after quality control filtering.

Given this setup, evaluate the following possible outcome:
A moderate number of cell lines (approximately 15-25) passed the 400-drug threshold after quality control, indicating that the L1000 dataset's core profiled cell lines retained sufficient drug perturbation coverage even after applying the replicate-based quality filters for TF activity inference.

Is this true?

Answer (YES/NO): NO